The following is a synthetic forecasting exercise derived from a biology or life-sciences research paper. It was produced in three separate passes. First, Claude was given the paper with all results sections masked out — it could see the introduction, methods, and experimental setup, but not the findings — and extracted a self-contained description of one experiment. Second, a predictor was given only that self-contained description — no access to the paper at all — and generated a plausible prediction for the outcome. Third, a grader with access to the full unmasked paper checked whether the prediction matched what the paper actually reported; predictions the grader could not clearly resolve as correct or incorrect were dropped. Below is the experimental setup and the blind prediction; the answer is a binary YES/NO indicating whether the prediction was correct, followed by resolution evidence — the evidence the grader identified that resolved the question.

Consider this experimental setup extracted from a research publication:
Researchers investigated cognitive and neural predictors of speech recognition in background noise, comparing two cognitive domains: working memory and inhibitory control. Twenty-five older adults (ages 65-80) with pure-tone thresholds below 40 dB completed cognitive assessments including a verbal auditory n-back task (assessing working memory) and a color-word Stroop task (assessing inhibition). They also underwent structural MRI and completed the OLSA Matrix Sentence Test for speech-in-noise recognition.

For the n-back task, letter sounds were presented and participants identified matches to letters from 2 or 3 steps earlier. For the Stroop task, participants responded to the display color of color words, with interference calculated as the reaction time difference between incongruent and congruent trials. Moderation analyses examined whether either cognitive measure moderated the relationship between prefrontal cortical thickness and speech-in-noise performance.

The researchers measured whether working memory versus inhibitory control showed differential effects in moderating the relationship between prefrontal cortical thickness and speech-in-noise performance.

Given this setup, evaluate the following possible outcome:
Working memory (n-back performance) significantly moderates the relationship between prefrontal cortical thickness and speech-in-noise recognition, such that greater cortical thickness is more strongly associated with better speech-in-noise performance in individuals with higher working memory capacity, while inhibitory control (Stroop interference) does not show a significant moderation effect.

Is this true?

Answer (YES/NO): YES